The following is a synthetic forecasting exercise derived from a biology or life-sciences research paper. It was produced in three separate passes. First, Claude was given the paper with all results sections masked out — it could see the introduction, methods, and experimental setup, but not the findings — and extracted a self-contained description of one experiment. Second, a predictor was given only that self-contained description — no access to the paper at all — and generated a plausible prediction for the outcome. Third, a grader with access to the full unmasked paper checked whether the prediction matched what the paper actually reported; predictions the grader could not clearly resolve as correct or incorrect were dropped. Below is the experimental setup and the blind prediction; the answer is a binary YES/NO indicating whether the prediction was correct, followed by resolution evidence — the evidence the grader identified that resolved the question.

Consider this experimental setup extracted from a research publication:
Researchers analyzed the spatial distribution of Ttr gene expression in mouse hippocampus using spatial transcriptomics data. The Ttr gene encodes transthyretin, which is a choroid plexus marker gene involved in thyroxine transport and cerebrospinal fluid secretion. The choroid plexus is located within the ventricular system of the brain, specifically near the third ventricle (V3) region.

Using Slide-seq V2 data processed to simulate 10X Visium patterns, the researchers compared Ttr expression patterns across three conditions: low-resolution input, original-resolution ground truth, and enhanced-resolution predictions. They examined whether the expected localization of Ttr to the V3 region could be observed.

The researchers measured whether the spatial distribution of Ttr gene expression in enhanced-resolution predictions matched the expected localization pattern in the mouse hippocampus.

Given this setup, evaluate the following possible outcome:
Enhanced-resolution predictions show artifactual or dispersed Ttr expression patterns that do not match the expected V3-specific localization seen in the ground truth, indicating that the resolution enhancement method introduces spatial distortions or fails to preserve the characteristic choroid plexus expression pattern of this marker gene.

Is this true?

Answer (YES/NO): NO